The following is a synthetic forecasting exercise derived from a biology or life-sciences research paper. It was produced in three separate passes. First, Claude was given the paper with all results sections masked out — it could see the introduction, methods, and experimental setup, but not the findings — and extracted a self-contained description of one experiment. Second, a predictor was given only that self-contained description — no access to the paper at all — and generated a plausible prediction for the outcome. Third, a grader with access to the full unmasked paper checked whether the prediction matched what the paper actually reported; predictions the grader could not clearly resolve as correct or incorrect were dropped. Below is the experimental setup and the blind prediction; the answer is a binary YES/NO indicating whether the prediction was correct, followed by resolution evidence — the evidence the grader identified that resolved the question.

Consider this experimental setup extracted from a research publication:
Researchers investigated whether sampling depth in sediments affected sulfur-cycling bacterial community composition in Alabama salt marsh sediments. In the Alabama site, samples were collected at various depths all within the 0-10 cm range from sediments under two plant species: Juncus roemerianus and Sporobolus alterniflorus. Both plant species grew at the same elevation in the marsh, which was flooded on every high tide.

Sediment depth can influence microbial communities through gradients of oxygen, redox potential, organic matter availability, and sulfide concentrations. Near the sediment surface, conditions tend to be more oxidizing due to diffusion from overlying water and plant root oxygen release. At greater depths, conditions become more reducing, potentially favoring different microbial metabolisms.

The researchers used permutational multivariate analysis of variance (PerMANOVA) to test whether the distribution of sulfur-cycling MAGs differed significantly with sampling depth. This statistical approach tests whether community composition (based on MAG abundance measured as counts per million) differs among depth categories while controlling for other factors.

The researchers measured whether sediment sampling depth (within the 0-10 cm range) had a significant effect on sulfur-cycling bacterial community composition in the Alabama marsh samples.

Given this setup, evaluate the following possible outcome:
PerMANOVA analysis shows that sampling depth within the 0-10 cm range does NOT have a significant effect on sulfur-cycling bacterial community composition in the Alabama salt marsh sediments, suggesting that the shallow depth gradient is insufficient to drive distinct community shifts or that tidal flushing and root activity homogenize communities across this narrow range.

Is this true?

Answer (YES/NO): NO